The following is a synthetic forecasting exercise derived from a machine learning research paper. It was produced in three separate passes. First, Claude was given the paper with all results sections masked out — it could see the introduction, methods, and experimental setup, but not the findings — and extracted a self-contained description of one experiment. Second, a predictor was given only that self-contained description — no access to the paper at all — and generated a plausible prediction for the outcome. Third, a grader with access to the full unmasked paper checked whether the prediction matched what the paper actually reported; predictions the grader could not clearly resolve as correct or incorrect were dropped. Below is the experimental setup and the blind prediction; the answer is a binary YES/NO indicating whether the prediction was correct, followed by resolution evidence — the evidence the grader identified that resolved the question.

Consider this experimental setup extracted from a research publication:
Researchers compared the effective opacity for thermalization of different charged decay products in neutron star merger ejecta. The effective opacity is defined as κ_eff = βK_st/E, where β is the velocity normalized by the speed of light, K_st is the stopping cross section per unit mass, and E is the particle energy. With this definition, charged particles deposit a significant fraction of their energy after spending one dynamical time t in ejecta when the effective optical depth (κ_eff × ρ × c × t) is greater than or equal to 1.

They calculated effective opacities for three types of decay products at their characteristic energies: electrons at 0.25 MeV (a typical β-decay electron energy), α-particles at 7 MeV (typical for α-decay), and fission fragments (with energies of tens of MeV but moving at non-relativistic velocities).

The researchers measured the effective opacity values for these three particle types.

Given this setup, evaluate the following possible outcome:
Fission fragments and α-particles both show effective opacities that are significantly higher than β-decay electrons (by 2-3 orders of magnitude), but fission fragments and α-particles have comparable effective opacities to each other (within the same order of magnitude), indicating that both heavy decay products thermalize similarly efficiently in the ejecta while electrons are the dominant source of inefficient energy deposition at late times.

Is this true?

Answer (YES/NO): NO